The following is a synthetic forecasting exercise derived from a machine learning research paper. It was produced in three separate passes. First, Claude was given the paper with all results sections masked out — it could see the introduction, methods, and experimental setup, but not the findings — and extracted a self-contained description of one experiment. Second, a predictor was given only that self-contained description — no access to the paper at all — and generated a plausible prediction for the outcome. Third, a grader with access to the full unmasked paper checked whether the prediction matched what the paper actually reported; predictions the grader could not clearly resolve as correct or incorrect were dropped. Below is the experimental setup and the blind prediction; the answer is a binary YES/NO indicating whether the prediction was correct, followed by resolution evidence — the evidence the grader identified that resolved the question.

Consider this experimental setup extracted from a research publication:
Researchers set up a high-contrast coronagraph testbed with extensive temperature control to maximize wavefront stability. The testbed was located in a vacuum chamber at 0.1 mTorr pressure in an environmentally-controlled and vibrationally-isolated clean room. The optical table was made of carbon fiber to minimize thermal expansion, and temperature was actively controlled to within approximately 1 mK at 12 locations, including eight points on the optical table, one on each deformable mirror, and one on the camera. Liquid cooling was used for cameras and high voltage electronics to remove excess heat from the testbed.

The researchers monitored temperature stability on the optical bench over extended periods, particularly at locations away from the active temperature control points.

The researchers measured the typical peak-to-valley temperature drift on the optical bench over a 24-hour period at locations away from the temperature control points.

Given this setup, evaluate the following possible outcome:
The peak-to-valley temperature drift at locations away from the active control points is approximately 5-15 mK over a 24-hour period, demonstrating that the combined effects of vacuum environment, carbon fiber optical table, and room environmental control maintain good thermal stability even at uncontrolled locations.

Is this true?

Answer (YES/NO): YES